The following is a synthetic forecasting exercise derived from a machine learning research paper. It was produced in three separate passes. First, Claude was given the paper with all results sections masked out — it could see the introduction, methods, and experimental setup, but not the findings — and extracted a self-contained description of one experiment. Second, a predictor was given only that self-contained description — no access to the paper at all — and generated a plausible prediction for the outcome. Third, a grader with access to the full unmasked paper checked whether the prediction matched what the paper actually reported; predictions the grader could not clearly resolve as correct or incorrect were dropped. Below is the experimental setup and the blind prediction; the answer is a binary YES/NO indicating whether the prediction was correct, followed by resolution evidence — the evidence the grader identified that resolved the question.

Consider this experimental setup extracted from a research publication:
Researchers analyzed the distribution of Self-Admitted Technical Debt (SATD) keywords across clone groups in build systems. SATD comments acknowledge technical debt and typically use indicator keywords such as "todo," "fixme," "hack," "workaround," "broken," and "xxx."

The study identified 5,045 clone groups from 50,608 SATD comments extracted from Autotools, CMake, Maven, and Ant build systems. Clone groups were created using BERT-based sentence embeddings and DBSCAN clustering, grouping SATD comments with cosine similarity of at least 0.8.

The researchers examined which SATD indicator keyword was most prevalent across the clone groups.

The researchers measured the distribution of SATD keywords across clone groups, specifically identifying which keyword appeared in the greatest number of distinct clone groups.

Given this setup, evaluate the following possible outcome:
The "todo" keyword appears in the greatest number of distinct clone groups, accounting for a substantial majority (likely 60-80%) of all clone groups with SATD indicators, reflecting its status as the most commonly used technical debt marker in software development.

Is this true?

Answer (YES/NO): NO